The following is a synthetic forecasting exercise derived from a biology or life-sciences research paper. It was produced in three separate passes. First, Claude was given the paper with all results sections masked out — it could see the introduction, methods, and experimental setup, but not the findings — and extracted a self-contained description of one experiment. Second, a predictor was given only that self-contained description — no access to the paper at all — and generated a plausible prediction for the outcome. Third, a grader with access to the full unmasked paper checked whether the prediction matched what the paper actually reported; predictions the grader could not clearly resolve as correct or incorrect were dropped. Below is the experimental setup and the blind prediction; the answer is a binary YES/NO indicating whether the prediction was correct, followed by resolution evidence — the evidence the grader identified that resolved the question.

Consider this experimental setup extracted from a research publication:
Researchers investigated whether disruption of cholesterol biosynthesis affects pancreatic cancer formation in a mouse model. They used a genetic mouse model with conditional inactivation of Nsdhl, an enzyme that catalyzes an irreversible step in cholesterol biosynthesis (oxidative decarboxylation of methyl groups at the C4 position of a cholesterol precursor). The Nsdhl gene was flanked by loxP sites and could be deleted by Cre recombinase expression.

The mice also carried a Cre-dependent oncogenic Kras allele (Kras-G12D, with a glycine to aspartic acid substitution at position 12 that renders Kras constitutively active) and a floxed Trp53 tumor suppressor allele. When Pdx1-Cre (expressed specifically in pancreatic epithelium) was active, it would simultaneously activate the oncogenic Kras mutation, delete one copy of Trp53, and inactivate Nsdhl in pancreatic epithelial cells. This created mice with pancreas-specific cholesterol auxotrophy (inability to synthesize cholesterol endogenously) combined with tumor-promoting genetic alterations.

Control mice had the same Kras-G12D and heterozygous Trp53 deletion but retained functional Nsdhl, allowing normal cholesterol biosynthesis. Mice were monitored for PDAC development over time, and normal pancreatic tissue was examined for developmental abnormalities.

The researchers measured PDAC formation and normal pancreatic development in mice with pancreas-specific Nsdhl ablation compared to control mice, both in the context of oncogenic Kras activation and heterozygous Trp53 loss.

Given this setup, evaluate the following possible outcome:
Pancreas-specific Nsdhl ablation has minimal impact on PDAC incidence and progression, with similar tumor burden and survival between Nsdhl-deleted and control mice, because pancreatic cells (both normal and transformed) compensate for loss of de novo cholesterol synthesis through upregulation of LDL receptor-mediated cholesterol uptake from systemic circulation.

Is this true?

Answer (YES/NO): NO